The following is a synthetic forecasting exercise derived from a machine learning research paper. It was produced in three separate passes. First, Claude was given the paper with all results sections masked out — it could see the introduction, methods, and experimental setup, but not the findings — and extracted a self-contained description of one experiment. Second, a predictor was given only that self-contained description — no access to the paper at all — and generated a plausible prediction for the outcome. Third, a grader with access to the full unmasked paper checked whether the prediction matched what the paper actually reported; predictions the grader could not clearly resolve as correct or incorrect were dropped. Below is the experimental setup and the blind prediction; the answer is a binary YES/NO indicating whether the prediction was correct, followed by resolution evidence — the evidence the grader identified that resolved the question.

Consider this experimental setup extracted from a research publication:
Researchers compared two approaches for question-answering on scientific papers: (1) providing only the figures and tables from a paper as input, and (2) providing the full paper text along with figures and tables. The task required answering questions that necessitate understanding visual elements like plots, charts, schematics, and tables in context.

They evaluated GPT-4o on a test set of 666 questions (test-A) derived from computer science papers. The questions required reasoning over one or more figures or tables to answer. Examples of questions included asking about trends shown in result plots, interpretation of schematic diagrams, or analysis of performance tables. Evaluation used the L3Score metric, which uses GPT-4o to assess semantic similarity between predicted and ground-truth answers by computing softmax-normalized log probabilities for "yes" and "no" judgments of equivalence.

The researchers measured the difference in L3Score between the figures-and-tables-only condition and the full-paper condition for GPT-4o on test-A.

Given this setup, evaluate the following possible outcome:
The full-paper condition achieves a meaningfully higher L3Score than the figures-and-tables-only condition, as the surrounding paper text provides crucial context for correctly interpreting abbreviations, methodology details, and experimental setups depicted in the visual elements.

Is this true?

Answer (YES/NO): YES